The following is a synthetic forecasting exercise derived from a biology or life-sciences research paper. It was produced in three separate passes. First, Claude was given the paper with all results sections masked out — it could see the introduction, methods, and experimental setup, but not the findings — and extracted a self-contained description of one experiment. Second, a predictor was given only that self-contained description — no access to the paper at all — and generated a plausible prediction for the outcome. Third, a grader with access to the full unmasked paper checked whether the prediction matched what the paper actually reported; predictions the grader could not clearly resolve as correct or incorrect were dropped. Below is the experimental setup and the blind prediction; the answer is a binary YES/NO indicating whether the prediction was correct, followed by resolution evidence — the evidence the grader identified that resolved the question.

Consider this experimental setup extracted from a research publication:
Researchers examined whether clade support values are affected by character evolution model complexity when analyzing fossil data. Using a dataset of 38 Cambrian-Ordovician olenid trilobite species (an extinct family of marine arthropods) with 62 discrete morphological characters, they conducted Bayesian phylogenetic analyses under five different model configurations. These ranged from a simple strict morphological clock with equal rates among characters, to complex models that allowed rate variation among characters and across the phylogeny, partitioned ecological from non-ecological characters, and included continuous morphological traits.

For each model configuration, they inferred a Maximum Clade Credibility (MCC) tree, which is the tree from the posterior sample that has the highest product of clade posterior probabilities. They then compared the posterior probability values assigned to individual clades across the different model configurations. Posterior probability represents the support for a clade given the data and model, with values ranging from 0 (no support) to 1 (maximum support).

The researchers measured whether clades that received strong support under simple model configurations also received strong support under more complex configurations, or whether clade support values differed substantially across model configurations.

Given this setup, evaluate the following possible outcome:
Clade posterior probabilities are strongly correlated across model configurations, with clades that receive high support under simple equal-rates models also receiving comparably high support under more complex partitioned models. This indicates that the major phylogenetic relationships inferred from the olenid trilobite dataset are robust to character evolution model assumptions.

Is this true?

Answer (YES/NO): NO